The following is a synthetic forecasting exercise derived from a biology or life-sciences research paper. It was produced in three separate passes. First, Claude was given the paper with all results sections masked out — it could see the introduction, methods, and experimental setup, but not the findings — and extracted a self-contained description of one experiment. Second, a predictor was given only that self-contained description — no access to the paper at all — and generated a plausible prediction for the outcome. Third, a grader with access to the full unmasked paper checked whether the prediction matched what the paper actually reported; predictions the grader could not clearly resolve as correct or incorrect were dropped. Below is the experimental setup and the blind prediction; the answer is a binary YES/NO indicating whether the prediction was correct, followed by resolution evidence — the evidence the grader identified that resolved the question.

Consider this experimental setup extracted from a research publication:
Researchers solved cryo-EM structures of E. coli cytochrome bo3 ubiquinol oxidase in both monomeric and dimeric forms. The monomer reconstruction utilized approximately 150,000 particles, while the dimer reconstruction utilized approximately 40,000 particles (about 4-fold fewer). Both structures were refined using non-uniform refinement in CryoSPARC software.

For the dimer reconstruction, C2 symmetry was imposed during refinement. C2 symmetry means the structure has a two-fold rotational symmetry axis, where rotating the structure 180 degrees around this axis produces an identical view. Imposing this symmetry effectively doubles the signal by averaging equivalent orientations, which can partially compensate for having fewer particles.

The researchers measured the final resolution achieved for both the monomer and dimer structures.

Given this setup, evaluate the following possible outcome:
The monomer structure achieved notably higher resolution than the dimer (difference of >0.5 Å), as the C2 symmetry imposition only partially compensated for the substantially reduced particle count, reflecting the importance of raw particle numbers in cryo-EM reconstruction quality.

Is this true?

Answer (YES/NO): NO